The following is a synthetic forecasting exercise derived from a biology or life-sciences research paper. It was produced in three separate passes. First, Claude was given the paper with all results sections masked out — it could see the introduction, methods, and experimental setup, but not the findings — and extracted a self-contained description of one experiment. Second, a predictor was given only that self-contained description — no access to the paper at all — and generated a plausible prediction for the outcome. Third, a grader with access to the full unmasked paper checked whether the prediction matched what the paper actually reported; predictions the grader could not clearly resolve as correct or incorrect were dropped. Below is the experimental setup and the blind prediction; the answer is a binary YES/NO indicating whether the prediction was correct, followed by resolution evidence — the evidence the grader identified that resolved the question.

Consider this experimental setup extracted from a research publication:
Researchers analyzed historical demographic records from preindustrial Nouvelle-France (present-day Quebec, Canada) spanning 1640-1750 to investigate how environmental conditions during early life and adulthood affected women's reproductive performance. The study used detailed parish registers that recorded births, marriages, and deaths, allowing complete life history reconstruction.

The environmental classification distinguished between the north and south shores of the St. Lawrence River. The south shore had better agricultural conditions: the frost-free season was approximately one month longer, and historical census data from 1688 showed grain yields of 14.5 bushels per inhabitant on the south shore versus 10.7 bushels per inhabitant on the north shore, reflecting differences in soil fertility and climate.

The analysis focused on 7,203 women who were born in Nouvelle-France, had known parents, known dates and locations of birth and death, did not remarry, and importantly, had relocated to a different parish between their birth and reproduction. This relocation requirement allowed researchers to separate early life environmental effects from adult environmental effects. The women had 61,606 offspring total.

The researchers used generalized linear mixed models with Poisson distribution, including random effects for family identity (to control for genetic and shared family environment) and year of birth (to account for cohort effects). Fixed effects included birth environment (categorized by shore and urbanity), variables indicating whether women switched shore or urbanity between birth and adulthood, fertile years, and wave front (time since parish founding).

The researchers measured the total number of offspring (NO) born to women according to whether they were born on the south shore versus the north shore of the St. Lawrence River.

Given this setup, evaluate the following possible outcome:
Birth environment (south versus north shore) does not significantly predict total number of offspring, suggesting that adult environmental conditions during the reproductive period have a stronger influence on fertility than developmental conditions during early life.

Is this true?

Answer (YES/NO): NO